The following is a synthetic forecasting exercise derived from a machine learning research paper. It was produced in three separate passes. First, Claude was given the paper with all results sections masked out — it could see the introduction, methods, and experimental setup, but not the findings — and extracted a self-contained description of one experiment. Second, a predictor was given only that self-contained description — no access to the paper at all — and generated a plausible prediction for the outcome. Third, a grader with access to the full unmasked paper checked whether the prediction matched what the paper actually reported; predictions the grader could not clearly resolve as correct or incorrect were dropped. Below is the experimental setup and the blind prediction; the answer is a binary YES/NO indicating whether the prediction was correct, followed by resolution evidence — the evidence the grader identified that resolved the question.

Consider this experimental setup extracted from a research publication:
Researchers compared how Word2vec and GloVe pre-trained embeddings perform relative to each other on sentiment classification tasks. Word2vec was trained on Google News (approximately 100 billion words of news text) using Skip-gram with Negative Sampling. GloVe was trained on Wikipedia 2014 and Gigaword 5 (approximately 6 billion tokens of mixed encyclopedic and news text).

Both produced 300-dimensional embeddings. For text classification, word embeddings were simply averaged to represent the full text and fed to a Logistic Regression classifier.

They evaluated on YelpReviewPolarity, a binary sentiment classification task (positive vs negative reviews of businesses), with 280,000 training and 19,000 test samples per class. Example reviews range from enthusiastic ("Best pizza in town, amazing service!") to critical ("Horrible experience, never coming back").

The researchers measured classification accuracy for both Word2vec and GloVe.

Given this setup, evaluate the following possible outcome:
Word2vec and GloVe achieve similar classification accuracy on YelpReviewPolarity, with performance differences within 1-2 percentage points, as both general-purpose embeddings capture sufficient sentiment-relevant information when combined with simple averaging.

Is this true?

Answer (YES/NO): YES